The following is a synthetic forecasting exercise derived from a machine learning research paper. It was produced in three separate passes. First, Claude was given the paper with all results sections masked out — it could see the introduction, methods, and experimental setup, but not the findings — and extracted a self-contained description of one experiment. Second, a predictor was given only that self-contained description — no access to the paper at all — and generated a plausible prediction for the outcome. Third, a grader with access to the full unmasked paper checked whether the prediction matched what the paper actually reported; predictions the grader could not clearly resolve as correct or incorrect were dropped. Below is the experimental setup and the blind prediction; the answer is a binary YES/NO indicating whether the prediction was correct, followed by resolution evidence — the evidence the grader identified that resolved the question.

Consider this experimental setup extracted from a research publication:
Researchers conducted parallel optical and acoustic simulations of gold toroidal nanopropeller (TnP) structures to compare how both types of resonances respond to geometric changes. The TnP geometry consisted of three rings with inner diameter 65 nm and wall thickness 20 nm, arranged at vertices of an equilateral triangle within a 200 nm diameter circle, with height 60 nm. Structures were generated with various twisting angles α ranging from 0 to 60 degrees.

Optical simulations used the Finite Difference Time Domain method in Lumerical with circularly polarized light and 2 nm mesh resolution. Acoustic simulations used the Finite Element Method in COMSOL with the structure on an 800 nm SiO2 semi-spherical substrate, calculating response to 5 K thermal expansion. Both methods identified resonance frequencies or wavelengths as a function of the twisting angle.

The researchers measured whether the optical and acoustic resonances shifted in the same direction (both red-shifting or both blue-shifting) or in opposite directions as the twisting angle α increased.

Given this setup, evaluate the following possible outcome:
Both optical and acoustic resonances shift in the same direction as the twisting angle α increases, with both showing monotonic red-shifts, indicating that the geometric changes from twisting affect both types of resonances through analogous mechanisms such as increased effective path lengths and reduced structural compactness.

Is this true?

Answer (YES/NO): YES